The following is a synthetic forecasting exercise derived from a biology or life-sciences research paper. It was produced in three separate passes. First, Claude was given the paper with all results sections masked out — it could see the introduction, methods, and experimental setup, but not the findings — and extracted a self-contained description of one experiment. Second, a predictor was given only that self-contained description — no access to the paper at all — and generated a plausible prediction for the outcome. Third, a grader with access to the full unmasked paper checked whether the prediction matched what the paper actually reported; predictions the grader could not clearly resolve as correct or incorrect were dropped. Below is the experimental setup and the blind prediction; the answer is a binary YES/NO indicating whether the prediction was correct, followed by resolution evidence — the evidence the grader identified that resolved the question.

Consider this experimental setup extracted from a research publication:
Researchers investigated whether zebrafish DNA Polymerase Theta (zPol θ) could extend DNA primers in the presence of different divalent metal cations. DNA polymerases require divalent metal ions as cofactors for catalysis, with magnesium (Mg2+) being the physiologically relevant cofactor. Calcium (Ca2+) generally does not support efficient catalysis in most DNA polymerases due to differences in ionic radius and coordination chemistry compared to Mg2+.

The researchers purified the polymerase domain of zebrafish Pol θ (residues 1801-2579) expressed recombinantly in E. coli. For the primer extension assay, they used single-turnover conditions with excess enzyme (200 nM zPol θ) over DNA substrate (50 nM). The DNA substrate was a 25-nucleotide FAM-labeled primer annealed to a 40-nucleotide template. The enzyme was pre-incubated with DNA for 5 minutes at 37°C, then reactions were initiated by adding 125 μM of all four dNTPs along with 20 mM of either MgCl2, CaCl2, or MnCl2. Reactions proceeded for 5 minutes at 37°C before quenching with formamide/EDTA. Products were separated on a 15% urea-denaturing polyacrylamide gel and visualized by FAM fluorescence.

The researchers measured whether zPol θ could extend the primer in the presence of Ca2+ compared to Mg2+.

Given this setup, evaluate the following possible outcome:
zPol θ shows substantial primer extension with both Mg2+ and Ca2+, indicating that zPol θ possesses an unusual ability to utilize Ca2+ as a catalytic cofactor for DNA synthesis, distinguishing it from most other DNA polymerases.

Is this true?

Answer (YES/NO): YES